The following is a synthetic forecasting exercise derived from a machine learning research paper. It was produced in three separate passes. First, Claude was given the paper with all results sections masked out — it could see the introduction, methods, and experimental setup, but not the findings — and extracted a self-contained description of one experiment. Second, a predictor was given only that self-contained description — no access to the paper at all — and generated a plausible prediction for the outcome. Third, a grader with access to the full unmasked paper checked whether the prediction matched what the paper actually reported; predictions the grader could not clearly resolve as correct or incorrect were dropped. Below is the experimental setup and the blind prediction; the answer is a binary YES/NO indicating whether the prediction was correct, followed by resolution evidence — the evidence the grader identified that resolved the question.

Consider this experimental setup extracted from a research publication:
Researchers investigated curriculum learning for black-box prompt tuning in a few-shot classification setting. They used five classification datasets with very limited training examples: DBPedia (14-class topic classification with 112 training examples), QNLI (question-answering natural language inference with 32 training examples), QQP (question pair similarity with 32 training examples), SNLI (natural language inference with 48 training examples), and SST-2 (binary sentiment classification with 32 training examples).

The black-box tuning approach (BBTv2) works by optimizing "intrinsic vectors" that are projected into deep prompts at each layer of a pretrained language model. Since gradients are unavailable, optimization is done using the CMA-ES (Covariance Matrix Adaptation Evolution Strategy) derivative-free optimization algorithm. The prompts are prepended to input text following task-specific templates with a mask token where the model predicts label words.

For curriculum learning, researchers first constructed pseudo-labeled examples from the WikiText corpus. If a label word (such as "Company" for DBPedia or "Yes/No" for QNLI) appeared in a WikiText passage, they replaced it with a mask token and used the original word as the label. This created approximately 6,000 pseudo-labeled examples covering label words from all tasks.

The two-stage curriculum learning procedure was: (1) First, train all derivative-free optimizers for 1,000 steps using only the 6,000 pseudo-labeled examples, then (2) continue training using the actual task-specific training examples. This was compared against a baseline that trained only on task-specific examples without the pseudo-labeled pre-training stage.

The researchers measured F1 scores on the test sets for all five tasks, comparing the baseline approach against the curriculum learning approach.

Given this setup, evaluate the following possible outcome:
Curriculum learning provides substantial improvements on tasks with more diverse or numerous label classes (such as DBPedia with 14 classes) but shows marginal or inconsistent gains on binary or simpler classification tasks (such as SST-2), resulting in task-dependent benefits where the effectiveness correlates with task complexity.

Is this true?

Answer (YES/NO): NO